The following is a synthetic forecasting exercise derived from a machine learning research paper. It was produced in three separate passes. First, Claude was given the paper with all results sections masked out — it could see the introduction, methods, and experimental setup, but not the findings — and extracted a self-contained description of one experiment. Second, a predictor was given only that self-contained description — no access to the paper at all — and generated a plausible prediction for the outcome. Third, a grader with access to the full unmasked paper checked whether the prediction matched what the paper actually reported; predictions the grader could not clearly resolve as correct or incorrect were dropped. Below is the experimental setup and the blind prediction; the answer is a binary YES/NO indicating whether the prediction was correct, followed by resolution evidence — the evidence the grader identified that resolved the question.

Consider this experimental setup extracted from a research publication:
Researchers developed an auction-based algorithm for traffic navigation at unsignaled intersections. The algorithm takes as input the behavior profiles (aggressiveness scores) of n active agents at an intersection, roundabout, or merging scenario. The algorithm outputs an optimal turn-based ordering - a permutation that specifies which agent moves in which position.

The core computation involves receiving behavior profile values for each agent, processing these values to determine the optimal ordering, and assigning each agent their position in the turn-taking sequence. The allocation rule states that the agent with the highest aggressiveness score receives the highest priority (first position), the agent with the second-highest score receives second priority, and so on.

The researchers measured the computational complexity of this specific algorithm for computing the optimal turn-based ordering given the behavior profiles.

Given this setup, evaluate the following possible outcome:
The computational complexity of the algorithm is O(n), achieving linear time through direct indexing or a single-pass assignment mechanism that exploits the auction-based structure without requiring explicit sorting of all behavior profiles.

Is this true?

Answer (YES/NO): NO